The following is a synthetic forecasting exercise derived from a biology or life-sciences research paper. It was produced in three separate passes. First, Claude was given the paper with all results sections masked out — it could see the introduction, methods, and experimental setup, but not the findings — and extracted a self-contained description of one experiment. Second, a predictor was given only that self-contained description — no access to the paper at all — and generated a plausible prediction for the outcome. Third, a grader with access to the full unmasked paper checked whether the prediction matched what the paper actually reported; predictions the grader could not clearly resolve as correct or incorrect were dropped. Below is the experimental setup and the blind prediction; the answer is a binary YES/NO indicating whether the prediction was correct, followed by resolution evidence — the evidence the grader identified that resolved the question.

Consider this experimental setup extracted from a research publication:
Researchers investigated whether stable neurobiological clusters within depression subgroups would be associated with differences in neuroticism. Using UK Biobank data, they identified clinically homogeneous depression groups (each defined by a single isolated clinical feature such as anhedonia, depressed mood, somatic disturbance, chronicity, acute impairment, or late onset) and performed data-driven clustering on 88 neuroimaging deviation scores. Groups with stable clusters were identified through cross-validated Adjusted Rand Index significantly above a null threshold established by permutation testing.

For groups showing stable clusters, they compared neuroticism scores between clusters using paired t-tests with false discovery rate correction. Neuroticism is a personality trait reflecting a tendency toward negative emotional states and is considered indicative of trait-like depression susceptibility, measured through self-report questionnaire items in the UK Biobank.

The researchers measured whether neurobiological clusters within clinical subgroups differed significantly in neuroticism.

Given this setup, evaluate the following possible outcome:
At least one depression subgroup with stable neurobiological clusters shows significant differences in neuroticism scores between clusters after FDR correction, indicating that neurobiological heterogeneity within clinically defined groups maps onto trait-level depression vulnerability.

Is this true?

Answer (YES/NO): NO